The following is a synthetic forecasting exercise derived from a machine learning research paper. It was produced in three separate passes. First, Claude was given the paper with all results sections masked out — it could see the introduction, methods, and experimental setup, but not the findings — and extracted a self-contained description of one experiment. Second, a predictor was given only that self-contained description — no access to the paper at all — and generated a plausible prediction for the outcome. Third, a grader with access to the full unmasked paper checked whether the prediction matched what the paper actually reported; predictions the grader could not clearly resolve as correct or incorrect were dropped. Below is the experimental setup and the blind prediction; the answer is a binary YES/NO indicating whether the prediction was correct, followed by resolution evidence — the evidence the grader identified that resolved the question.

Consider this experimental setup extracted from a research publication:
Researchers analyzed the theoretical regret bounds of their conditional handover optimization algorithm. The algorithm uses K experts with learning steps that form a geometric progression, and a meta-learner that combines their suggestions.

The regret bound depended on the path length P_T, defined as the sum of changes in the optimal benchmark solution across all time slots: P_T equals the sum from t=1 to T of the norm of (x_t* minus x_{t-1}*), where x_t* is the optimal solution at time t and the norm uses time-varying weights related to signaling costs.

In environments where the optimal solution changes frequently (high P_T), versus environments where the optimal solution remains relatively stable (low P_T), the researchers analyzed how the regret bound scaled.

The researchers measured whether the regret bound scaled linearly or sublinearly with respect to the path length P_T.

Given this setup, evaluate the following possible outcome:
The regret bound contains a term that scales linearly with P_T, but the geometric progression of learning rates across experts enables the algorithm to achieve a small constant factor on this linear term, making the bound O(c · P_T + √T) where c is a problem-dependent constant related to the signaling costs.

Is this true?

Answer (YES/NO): NO